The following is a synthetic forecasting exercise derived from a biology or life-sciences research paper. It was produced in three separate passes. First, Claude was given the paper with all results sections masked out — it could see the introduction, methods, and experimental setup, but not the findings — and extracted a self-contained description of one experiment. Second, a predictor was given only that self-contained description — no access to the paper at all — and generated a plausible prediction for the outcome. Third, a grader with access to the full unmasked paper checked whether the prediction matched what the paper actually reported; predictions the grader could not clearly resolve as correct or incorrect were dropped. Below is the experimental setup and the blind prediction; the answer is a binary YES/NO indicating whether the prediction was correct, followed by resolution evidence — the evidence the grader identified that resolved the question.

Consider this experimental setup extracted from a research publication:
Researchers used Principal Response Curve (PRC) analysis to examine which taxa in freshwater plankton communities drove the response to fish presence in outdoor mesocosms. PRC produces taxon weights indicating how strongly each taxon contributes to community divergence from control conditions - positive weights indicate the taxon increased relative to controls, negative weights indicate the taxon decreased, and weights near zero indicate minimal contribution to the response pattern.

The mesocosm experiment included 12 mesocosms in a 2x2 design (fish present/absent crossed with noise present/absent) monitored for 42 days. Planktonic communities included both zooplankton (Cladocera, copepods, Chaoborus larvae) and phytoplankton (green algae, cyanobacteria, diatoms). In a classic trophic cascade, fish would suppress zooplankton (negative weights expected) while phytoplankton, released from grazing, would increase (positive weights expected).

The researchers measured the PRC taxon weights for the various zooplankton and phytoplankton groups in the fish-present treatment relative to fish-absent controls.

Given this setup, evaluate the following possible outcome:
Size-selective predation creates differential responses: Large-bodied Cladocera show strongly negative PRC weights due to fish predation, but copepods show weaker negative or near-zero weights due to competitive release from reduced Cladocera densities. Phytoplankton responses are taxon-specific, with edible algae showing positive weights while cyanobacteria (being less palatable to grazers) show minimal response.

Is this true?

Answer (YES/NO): NO